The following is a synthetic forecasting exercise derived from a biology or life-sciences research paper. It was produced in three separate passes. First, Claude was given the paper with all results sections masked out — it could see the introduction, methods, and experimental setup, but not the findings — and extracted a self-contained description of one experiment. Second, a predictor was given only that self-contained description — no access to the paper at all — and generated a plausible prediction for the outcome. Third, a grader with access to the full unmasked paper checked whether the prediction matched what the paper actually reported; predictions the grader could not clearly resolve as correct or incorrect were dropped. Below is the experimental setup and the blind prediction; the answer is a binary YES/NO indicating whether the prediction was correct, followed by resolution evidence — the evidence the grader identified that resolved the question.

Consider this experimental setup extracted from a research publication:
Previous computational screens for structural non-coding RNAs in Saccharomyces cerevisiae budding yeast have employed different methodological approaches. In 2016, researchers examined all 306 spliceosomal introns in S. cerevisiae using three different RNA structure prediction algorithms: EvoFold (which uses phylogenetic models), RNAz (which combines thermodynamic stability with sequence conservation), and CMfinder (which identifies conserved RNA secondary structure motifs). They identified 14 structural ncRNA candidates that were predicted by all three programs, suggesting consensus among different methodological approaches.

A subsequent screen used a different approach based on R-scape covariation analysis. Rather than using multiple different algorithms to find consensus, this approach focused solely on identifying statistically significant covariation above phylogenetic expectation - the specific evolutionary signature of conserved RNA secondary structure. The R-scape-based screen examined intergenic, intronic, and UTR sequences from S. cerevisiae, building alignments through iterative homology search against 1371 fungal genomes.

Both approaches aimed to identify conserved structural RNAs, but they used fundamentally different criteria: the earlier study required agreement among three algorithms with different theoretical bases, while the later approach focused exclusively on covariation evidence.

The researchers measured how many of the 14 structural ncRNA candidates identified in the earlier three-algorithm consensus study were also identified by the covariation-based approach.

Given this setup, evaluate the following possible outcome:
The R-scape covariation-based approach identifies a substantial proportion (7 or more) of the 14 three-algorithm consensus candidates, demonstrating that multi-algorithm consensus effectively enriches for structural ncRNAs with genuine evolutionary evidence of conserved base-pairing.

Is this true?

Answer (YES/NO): NO